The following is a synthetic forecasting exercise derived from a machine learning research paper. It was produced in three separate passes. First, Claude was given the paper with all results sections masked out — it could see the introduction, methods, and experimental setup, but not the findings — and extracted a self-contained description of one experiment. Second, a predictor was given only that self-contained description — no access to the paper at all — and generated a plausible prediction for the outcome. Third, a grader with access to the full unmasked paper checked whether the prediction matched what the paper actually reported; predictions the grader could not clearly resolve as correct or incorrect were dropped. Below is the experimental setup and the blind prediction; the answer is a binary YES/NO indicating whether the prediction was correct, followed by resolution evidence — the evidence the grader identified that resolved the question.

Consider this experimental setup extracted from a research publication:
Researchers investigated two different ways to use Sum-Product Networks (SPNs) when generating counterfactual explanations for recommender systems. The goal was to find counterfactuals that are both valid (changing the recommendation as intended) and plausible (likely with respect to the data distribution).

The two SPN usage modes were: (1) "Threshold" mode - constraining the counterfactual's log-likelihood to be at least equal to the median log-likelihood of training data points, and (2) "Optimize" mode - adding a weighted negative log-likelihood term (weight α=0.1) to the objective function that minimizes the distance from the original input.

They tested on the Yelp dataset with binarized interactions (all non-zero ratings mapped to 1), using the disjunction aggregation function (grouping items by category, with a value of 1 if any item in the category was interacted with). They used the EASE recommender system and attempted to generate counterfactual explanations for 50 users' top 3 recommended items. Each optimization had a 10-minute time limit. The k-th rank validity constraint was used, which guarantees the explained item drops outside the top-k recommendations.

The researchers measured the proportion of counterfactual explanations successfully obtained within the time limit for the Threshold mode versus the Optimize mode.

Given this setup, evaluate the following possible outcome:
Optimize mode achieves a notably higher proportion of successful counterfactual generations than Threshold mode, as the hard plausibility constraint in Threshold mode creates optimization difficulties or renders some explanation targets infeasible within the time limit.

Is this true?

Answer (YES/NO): YES